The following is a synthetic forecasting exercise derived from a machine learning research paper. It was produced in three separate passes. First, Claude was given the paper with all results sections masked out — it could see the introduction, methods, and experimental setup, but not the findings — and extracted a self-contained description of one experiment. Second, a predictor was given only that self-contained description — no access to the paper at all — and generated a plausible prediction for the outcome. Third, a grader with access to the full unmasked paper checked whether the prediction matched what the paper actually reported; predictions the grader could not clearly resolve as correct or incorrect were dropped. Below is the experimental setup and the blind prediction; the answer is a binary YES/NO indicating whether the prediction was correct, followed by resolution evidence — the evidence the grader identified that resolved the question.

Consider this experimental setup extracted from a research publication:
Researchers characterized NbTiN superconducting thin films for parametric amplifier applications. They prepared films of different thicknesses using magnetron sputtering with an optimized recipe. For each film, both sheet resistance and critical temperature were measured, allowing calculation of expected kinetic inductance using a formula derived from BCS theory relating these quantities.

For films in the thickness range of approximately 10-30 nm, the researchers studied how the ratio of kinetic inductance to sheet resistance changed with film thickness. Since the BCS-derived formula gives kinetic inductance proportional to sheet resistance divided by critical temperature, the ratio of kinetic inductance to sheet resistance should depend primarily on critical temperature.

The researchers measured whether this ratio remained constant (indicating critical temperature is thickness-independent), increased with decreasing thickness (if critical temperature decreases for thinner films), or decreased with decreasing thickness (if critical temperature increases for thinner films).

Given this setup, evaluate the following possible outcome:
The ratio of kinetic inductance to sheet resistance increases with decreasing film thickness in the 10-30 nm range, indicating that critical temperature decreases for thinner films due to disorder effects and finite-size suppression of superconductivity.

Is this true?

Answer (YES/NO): YES